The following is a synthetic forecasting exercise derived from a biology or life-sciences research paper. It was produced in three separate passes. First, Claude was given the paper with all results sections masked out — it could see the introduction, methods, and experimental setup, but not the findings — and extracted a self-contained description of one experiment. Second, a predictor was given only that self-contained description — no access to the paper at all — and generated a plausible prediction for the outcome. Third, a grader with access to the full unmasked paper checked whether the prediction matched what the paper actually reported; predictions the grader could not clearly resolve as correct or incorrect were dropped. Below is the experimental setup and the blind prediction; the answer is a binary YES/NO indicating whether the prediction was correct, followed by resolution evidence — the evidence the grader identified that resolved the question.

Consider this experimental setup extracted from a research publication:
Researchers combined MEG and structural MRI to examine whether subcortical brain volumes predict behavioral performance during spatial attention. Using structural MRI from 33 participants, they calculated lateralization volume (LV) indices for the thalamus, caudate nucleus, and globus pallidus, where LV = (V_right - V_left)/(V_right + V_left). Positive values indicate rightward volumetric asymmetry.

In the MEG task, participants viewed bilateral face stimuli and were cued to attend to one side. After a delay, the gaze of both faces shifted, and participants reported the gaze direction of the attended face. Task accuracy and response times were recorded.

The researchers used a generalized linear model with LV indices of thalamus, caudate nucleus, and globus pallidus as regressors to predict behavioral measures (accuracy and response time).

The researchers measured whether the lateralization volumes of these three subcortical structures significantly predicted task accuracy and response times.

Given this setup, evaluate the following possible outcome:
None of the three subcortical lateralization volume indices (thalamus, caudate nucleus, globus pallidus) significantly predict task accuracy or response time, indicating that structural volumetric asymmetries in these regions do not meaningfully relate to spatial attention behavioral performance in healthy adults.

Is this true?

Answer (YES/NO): YES